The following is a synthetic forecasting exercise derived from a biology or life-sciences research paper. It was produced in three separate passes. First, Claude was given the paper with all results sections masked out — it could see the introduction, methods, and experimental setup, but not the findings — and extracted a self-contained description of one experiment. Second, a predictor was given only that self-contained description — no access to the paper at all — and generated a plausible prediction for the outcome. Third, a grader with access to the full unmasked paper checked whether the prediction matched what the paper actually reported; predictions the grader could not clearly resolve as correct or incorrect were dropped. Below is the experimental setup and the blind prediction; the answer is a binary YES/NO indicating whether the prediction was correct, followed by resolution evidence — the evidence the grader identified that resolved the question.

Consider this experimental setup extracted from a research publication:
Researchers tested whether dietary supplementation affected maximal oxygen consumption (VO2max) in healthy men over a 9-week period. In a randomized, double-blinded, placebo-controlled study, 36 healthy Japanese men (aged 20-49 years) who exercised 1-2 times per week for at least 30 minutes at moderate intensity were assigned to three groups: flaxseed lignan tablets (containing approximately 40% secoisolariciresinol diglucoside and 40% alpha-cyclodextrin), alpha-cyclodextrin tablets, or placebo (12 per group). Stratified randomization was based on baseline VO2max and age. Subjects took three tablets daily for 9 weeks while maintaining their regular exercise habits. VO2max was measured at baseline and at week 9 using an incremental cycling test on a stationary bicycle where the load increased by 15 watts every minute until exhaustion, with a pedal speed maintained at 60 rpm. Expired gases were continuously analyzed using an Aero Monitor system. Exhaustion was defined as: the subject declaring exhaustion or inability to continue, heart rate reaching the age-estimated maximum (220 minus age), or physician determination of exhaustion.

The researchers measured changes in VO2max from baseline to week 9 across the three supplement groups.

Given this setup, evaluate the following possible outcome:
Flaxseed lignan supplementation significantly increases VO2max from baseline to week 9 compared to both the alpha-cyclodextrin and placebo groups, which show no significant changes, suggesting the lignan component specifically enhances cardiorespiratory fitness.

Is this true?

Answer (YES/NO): NO